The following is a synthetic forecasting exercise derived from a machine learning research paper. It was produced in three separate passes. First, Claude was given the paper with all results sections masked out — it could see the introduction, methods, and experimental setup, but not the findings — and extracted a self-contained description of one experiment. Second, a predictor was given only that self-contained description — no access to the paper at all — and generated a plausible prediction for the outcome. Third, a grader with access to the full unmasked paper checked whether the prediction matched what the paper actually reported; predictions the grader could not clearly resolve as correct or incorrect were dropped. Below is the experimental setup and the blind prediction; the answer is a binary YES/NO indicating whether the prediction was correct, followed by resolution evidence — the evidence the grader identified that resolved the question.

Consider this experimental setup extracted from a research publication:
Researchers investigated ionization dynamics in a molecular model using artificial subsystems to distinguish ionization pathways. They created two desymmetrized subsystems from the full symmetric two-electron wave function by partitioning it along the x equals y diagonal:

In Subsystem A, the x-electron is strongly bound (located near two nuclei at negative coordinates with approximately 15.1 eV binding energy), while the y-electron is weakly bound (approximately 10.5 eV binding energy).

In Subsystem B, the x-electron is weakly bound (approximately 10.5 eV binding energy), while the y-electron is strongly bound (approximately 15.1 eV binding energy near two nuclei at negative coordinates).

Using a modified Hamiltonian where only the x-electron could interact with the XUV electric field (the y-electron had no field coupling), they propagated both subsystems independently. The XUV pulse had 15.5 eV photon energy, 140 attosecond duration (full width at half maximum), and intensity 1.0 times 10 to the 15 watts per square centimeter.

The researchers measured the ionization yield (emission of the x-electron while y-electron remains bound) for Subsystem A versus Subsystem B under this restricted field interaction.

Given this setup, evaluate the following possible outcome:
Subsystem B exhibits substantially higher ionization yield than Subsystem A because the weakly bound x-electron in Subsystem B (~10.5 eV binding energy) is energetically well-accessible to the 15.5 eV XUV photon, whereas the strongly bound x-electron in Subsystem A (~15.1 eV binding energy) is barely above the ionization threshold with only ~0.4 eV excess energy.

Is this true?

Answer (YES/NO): YES